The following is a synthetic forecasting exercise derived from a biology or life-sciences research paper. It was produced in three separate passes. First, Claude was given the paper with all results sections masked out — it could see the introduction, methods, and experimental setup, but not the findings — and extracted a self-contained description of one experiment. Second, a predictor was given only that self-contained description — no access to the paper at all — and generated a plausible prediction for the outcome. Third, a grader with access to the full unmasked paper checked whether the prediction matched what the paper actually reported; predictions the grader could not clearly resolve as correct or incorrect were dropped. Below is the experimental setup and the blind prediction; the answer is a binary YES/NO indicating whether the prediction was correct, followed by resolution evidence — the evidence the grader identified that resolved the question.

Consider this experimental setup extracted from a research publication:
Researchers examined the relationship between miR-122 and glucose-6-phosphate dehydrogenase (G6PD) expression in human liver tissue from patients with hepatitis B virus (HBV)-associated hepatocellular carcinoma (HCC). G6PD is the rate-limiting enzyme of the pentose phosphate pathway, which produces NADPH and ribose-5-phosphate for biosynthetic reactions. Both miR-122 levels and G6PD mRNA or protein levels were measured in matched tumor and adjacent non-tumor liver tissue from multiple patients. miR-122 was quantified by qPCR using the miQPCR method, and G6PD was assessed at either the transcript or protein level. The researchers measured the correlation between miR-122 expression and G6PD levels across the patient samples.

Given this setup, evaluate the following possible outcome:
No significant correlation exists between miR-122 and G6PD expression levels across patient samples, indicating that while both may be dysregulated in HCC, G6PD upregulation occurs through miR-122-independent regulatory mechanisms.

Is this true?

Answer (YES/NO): NO